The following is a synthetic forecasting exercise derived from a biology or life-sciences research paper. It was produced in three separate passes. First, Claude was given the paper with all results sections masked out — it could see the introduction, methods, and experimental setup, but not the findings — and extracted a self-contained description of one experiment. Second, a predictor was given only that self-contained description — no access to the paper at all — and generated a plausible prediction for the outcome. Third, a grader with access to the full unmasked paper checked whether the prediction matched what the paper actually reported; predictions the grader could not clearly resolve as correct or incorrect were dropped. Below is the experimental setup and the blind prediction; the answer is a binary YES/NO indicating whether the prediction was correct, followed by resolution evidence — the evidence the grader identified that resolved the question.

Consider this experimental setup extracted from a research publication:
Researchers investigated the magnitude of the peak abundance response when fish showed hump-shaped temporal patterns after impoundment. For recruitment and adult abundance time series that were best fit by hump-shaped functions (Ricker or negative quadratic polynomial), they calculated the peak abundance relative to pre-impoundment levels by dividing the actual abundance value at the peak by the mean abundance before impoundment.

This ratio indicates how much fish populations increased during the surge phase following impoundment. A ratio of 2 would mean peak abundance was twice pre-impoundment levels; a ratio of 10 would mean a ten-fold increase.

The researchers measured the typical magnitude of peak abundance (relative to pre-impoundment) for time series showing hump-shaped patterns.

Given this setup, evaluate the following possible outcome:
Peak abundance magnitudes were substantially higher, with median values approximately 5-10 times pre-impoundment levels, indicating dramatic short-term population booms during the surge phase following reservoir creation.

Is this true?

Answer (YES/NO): NO